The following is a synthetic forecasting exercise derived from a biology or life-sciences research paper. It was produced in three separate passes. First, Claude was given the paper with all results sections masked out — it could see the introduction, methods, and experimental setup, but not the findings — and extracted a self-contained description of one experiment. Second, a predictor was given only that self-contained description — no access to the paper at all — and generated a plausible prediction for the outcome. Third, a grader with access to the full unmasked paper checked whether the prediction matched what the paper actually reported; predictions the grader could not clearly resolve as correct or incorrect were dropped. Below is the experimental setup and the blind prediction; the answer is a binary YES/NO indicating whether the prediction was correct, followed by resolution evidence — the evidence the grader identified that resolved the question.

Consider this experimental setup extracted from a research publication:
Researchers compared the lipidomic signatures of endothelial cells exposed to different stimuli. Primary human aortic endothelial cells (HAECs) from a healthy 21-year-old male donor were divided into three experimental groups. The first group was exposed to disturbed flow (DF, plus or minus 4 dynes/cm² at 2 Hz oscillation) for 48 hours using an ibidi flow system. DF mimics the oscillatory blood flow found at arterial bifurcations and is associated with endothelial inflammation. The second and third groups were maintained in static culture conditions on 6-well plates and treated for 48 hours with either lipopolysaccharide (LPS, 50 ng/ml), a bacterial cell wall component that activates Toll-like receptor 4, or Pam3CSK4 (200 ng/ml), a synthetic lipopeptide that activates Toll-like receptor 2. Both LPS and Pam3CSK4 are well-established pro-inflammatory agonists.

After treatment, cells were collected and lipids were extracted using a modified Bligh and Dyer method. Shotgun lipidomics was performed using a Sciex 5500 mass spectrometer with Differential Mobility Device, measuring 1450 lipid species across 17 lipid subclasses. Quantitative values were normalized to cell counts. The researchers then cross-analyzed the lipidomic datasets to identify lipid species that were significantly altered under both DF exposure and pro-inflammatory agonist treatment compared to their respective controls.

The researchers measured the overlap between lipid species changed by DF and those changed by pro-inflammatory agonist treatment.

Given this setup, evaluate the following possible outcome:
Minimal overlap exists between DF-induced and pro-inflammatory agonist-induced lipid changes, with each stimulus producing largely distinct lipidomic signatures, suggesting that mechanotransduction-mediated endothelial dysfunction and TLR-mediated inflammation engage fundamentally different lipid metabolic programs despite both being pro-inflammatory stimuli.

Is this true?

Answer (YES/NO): NO